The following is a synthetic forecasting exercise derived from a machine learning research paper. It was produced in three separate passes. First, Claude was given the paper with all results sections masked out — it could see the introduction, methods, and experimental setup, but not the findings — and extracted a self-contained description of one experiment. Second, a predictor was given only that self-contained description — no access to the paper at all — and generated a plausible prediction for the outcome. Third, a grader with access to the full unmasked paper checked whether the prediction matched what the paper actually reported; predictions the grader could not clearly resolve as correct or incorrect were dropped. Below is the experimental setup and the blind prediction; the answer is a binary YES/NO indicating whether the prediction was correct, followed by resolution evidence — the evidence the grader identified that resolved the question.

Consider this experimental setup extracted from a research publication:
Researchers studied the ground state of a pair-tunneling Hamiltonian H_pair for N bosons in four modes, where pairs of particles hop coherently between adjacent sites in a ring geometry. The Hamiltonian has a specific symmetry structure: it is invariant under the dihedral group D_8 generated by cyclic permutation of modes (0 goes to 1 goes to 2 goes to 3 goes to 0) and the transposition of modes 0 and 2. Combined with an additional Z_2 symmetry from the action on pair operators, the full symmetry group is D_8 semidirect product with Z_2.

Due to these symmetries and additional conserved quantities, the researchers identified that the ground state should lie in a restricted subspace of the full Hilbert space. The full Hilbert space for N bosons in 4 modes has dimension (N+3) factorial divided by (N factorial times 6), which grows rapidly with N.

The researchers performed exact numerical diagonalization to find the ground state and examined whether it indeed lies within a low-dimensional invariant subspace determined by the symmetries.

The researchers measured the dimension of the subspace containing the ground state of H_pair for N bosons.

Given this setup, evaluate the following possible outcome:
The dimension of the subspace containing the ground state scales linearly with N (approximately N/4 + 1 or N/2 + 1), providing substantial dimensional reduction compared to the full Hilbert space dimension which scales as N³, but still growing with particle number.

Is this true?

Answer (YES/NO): YES